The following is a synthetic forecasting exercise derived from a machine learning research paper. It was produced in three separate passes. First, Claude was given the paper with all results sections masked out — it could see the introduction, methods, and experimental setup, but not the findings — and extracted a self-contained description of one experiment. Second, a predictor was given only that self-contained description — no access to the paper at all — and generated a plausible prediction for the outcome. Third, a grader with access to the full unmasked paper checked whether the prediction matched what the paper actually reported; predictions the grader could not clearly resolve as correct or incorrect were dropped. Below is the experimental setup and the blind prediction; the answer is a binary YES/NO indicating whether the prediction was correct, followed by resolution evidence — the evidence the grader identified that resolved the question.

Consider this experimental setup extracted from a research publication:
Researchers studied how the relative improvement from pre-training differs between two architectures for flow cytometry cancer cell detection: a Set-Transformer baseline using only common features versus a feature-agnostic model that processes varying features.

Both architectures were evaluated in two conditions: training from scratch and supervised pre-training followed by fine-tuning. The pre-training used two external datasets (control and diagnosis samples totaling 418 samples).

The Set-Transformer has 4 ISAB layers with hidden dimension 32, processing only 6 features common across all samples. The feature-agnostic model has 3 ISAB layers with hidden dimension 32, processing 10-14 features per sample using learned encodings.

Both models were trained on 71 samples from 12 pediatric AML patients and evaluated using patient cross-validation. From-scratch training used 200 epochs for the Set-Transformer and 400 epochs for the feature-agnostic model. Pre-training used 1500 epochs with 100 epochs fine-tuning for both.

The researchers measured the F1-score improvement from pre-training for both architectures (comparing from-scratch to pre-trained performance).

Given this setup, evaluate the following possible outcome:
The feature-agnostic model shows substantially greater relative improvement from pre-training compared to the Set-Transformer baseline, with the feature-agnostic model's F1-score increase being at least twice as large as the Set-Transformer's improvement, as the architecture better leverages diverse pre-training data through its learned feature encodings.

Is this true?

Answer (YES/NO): YES